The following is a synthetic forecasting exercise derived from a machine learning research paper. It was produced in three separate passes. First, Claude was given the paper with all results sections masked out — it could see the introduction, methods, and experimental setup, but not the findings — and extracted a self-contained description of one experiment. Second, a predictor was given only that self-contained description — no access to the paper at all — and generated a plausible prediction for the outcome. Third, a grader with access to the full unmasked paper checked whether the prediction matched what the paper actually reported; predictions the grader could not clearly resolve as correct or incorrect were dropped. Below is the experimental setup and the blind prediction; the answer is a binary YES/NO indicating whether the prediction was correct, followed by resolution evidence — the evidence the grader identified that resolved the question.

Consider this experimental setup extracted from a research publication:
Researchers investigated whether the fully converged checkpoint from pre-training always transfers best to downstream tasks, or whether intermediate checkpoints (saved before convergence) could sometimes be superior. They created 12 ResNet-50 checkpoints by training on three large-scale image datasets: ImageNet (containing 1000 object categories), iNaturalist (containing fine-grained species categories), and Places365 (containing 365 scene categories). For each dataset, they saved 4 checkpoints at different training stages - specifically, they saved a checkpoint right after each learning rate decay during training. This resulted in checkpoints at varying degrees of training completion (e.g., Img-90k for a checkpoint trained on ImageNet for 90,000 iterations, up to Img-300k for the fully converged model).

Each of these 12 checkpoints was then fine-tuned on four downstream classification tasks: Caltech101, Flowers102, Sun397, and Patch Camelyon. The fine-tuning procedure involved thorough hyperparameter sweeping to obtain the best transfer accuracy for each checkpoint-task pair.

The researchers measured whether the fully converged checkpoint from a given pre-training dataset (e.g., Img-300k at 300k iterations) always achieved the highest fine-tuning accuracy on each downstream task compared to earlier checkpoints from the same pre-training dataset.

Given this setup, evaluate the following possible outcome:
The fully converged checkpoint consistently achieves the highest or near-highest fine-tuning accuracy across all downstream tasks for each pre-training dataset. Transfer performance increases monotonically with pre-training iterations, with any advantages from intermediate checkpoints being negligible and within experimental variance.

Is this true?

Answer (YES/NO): NO